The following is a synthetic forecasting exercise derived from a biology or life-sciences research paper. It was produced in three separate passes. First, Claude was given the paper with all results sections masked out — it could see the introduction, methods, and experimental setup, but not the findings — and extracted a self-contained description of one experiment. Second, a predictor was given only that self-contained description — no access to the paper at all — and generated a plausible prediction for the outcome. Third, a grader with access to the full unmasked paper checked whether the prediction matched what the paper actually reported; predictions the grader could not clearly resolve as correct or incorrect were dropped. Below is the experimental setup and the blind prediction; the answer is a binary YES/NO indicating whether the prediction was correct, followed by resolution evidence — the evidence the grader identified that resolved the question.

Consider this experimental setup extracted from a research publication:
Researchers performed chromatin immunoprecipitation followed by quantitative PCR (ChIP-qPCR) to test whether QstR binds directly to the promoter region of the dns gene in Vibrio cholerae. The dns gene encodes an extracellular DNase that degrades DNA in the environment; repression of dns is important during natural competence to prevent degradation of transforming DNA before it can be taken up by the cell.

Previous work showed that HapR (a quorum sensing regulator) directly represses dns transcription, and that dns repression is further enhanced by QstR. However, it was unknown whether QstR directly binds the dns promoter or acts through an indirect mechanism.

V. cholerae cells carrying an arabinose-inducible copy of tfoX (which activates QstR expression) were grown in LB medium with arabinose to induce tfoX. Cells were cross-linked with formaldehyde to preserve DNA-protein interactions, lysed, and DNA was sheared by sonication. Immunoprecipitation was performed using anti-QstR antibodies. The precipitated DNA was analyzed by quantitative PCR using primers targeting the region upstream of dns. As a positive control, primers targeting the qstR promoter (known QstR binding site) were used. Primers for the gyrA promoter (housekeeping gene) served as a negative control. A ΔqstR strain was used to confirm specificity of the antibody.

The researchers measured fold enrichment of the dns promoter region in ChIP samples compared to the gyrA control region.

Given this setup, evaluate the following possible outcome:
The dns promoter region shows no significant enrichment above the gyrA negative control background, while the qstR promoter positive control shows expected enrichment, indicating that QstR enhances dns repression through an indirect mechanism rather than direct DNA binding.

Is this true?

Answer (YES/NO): NO